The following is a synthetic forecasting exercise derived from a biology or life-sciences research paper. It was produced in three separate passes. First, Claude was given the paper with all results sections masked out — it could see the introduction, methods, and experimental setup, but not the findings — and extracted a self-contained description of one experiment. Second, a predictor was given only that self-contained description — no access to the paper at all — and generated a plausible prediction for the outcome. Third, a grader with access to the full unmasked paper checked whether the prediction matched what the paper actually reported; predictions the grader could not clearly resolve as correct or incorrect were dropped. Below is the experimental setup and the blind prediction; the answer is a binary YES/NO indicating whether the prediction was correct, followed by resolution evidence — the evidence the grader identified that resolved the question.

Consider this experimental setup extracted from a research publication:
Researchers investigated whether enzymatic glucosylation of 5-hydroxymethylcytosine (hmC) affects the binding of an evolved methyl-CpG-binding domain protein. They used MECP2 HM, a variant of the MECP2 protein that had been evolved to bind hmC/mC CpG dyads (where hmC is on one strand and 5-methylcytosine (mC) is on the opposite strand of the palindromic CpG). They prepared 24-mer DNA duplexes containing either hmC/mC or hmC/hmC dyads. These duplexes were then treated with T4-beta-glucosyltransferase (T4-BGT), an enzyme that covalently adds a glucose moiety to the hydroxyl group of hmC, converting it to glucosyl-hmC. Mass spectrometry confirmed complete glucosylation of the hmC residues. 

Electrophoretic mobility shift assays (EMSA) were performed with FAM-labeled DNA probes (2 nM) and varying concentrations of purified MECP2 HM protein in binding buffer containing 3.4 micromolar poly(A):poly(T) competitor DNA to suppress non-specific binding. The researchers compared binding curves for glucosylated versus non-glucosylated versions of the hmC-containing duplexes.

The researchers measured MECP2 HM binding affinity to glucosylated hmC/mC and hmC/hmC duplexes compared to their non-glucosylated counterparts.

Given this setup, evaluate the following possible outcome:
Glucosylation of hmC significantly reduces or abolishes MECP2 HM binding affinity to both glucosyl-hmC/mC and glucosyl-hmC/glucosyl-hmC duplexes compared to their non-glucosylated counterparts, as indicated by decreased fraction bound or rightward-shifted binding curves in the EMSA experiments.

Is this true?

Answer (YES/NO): YES